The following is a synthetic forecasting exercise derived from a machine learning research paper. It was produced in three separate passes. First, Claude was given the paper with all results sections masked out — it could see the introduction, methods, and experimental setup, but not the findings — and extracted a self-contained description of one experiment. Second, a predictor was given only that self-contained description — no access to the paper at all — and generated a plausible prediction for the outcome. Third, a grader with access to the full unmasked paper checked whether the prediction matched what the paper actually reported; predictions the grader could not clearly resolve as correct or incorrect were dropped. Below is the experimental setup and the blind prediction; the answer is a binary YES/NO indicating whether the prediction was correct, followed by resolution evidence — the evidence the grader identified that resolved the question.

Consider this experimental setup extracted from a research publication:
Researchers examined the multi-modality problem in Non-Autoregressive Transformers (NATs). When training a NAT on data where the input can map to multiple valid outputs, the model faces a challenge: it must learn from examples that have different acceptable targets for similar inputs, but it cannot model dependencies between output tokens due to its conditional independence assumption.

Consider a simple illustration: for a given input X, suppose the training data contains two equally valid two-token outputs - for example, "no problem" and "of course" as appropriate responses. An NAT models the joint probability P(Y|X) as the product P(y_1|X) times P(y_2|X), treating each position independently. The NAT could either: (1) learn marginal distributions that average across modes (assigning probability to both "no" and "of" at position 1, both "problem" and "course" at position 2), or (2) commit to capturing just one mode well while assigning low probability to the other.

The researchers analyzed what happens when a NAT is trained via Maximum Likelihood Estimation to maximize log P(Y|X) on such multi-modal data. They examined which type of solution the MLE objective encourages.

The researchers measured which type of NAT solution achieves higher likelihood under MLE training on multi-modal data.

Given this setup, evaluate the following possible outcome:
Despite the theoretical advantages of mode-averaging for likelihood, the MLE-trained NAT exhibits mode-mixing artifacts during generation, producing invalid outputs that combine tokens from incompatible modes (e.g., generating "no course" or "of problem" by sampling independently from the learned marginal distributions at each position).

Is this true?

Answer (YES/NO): YES